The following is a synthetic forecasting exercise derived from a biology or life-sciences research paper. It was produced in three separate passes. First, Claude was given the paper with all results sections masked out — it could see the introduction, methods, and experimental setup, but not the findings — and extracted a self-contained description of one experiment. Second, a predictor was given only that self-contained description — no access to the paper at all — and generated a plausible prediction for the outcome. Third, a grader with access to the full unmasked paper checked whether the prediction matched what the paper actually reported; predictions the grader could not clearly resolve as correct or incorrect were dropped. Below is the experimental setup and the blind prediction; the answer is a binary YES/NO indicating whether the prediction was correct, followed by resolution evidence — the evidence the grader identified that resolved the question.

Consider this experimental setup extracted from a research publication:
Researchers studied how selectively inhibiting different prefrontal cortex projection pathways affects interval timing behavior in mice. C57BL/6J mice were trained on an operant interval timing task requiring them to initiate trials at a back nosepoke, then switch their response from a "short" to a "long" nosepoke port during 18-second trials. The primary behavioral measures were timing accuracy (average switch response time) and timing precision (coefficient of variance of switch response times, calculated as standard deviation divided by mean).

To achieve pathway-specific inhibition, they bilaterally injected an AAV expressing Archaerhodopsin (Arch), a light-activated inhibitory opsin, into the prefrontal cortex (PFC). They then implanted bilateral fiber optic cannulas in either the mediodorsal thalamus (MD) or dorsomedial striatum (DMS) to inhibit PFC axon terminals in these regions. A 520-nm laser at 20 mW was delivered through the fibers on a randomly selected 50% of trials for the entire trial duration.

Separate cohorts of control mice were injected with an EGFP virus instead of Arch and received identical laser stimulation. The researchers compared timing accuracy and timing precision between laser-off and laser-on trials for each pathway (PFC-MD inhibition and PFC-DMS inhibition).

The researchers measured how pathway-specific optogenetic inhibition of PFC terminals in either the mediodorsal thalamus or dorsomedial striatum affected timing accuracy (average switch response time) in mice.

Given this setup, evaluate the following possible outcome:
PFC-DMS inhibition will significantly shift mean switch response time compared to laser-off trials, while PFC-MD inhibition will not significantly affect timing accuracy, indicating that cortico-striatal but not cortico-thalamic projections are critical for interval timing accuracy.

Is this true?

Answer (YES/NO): YES